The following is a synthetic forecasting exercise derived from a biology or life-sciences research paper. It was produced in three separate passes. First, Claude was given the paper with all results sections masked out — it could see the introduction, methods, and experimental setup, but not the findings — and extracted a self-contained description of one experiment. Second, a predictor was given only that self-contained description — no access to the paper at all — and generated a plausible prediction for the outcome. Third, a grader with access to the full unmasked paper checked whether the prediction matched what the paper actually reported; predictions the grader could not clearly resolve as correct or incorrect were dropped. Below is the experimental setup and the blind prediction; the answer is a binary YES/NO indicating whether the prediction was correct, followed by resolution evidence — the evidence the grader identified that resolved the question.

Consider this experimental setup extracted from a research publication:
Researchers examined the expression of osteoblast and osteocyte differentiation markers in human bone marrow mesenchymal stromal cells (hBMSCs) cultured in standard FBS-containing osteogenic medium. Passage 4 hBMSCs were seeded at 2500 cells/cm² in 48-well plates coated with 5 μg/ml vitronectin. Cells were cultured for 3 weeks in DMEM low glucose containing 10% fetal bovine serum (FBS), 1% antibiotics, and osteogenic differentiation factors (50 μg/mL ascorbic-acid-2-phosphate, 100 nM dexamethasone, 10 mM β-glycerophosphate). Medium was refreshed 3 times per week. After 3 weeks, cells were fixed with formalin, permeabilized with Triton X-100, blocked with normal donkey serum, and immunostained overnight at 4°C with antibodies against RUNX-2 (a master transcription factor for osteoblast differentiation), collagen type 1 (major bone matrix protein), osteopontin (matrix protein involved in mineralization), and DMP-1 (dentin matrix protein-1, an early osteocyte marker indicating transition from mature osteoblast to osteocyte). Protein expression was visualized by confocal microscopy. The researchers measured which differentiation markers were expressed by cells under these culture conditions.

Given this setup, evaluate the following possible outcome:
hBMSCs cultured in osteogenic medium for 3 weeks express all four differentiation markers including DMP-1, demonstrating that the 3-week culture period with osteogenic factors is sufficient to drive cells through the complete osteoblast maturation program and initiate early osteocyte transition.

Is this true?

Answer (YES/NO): NO